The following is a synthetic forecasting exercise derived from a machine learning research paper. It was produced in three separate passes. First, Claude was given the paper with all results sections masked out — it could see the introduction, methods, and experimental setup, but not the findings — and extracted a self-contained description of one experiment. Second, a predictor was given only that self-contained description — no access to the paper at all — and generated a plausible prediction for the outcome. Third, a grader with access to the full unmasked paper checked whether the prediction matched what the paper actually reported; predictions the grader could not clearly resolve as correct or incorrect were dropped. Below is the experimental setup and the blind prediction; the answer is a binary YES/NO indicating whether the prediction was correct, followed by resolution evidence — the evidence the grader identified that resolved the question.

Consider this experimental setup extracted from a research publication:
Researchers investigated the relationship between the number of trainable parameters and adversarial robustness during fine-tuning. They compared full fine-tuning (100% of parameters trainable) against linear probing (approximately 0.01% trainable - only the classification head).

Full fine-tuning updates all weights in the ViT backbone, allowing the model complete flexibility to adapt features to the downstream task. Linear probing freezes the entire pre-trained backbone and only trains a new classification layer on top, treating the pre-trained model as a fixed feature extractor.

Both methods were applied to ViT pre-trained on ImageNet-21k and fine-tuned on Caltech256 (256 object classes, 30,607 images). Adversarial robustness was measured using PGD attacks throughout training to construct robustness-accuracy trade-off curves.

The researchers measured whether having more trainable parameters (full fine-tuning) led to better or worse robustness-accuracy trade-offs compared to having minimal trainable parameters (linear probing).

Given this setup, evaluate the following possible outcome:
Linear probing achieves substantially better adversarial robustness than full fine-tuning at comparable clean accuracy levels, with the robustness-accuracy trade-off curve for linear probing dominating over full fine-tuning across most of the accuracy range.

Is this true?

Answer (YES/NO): NO